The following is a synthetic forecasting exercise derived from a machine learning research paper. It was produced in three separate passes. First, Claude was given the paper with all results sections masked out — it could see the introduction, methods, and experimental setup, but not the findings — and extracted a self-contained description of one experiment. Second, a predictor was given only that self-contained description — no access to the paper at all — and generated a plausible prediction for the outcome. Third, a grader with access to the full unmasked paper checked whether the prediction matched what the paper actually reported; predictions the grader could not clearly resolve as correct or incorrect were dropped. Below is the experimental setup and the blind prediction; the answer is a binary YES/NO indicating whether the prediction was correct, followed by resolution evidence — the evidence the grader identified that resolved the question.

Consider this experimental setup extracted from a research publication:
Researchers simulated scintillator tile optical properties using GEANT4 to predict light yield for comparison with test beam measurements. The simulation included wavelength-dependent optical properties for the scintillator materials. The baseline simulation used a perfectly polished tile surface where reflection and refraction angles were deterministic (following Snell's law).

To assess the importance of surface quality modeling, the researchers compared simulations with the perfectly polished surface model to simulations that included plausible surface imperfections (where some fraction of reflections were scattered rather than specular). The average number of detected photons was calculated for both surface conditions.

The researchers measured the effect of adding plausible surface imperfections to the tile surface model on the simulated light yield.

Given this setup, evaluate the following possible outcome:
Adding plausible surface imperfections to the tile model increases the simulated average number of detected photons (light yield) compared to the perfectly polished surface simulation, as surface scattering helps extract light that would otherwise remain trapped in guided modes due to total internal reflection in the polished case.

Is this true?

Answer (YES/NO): NO